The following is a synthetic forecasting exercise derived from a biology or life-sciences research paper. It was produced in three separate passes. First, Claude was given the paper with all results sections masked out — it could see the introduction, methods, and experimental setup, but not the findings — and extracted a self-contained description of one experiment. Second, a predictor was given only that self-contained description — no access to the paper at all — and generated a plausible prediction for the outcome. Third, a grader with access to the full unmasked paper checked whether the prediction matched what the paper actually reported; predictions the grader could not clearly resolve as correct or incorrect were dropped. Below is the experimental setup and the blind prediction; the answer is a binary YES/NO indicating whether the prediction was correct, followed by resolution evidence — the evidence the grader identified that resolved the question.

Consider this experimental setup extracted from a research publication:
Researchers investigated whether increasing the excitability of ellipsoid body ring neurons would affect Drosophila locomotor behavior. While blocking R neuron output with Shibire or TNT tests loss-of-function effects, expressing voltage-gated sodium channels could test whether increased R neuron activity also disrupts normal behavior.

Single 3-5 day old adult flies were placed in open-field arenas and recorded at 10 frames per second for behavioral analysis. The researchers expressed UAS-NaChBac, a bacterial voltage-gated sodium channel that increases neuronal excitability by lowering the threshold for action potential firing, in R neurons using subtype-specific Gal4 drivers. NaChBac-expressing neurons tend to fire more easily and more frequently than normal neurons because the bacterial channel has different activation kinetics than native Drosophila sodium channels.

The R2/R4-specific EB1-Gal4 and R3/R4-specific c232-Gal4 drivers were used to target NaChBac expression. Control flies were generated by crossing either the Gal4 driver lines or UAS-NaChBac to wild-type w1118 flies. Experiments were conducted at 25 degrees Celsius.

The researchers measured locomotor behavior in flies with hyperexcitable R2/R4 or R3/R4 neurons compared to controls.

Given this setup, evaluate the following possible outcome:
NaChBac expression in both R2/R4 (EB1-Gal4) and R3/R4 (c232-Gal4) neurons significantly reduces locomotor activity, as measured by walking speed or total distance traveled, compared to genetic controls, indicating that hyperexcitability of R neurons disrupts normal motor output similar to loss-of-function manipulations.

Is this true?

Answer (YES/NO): NO